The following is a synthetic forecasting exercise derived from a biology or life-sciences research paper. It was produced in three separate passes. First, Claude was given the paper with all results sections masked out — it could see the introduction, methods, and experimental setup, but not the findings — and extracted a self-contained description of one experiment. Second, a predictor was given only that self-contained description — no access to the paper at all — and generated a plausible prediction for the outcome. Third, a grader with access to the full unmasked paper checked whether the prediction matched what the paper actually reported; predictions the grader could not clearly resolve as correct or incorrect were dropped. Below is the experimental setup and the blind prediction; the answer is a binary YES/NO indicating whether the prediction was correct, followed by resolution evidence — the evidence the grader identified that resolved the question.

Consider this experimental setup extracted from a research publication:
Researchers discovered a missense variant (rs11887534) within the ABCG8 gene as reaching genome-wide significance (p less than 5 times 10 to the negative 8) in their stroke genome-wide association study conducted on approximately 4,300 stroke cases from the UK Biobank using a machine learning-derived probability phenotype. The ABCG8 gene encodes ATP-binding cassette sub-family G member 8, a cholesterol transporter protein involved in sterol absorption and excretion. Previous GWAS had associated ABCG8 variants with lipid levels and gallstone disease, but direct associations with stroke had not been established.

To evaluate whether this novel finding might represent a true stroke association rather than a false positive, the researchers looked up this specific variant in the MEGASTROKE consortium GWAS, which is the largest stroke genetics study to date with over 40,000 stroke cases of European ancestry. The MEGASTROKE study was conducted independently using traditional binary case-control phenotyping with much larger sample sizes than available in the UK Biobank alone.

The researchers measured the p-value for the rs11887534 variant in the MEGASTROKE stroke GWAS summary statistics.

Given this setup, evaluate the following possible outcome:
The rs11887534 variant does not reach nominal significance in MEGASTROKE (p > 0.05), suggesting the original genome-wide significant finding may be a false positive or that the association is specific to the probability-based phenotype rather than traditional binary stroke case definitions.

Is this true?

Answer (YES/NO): NO